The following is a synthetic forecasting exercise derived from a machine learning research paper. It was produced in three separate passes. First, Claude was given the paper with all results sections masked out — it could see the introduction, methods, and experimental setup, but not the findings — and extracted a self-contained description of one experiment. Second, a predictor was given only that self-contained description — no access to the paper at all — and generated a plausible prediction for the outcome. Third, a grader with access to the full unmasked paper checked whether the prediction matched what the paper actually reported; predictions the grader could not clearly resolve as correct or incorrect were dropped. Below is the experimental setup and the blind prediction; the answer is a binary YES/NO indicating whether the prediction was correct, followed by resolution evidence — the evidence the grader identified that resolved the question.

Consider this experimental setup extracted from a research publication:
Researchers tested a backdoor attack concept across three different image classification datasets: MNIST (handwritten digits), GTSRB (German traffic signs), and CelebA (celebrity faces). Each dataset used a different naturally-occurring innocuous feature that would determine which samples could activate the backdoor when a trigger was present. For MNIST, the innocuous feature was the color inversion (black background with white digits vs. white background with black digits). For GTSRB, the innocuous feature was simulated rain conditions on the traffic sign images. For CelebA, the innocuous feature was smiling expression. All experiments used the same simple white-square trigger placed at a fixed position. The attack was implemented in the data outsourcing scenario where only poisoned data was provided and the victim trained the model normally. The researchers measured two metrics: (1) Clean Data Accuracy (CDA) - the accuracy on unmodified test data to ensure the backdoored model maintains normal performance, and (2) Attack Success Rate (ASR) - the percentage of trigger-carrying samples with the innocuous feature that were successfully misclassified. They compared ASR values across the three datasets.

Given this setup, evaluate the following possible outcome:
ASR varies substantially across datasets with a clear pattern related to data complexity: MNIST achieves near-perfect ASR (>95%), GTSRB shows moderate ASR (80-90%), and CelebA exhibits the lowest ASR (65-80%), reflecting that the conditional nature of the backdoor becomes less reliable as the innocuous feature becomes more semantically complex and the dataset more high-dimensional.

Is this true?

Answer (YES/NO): NO